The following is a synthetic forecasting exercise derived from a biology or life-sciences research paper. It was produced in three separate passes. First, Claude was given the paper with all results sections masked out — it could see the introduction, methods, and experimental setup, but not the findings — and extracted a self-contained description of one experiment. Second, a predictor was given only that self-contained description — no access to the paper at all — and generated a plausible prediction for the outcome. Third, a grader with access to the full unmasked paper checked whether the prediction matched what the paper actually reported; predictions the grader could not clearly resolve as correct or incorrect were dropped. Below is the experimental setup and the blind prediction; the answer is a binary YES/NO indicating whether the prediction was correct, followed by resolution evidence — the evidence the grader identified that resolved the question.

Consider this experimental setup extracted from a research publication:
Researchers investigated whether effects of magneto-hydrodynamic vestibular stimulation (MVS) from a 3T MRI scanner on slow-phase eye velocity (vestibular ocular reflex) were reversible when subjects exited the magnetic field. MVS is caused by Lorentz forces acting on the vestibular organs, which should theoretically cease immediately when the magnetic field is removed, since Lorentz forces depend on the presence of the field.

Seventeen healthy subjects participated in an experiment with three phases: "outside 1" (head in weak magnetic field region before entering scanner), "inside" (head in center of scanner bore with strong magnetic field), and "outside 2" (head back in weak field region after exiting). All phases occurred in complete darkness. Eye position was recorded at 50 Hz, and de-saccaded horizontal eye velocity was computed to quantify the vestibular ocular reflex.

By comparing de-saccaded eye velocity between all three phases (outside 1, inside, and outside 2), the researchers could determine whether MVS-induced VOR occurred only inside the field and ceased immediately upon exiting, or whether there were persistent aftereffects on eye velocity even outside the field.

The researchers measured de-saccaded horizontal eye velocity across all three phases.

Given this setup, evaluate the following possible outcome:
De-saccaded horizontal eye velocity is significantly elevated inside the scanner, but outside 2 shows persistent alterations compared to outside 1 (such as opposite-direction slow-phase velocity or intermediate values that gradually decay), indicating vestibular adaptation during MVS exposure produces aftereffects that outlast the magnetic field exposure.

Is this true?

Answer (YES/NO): NO